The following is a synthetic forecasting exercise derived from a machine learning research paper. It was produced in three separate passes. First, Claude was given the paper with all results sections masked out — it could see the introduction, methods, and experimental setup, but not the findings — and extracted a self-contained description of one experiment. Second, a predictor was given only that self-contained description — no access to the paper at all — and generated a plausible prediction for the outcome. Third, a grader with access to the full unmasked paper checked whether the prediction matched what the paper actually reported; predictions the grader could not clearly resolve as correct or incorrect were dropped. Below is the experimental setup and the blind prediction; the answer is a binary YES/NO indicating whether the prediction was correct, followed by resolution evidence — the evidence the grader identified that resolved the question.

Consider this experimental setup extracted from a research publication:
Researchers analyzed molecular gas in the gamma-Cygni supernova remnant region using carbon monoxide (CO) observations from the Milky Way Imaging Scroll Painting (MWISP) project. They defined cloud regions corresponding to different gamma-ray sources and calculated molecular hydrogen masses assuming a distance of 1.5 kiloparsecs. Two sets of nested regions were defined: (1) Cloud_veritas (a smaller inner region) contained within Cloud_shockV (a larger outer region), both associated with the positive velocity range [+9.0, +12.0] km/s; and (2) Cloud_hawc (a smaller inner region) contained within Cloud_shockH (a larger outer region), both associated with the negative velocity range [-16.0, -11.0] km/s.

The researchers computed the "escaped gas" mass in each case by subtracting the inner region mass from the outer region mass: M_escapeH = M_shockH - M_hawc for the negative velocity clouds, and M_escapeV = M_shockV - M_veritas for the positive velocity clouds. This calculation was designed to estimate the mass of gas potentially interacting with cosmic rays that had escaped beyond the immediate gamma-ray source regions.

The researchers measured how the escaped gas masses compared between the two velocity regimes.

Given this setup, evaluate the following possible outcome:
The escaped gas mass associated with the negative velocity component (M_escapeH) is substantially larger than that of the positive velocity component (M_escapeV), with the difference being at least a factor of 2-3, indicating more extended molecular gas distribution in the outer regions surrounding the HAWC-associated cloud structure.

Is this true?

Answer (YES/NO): YES